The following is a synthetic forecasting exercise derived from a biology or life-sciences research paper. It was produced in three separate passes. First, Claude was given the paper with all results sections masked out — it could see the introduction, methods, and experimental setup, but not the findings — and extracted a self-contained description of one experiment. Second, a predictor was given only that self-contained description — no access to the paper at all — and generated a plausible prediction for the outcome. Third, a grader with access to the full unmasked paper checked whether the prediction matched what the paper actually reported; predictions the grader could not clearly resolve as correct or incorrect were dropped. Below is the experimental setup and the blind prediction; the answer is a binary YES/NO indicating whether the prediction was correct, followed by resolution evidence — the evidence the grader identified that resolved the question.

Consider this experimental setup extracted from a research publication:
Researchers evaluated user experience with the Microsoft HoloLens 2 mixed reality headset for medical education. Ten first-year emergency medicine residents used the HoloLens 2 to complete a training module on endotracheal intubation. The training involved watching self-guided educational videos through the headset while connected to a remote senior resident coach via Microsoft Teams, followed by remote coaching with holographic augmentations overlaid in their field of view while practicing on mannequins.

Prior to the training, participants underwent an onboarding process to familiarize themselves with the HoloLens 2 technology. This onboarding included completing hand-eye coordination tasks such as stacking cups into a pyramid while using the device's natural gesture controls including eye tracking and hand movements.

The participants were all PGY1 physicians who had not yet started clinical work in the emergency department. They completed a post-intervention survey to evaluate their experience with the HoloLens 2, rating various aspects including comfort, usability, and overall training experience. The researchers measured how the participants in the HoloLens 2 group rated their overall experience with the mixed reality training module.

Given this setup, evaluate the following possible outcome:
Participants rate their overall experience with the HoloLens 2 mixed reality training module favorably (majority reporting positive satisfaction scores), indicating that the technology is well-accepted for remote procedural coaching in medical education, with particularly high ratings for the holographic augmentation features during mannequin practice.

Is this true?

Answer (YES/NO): YES